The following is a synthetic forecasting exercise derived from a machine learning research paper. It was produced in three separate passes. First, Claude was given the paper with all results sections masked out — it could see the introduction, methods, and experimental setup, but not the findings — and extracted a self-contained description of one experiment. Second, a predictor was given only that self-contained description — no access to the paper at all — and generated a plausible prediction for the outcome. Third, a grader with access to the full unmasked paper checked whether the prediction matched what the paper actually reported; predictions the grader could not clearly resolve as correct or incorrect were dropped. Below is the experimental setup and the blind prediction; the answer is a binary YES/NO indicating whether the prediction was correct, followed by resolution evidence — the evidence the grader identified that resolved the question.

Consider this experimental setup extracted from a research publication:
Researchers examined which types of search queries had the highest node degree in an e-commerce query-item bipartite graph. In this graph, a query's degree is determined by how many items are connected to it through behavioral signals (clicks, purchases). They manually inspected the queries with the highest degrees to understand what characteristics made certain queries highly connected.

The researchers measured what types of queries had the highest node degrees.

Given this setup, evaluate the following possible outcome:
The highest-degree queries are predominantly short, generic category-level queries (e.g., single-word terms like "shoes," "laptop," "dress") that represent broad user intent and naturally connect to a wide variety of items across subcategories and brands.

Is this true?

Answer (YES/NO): YES